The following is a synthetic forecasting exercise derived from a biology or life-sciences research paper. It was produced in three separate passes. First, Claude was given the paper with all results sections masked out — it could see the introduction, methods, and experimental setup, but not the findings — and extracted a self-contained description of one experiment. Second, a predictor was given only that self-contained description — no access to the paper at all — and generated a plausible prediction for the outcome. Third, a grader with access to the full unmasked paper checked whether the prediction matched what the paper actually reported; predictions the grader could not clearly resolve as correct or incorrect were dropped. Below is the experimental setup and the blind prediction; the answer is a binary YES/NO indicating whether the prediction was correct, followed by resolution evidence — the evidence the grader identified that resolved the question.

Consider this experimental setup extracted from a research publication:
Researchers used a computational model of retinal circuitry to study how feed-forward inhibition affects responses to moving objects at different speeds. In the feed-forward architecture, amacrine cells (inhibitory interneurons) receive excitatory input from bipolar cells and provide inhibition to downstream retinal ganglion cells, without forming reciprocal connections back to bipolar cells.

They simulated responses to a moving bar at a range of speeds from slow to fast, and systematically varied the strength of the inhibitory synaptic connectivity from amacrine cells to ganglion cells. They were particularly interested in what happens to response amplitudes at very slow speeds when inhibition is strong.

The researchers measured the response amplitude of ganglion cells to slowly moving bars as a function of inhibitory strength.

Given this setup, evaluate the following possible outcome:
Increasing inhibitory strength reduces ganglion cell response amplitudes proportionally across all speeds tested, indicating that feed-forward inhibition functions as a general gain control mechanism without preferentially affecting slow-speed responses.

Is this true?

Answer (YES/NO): NO